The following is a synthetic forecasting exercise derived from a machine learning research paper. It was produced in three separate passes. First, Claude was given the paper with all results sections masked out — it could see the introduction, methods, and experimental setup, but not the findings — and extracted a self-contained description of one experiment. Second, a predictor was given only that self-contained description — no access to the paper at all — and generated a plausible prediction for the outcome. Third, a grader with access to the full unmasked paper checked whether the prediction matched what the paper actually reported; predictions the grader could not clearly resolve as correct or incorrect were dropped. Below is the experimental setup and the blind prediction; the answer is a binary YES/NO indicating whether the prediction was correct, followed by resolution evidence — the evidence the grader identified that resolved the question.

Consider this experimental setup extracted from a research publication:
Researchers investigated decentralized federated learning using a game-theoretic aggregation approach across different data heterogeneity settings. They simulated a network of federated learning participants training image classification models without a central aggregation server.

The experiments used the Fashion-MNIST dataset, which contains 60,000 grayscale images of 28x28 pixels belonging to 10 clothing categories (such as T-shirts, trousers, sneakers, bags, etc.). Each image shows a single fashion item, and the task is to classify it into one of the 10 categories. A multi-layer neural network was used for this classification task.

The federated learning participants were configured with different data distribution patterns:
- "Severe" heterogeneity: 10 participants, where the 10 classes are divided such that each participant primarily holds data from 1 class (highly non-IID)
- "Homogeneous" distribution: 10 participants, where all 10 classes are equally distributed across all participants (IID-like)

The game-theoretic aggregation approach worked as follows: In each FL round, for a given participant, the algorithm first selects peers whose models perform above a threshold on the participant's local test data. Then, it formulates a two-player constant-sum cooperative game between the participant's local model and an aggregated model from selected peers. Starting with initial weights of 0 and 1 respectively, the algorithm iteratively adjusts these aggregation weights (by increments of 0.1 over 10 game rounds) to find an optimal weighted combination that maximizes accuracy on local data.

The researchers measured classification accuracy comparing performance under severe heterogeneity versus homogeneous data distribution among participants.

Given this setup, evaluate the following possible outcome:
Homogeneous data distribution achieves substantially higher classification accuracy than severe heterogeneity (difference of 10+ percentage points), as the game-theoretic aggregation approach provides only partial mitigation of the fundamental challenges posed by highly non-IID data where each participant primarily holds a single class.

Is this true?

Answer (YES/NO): NO